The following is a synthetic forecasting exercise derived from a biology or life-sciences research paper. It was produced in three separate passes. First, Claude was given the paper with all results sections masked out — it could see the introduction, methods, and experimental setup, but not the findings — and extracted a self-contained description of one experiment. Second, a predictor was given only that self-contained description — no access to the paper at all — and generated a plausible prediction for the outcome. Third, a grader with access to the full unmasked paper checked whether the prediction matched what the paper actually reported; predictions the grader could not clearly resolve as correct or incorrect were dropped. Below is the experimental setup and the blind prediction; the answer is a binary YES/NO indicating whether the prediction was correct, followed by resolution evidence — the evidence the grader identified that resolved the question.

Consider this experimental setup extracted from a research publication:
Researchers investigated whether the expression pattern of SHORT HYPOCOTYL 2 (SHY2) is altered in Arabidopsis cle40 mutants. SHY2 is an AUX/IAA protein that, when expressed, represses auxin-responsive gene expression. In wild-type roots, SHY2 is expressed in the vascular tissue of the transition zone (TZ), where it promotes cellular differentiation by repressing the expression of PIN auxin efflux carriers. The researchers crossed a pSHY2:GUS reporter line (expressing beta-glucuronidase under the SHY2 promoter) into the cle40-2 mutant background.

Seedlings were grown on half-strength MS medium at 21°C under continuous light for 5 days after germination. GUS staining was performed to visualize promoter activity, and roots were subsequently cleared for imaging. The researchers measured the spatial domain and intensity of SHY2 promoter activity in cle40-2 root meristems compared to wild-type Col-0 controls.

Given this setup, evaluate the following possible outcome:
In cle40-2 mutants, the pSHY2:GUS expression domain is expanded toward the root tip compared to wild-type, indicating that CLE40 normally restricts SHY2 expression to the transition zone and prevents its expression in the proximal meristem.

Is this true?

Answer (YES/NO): YES